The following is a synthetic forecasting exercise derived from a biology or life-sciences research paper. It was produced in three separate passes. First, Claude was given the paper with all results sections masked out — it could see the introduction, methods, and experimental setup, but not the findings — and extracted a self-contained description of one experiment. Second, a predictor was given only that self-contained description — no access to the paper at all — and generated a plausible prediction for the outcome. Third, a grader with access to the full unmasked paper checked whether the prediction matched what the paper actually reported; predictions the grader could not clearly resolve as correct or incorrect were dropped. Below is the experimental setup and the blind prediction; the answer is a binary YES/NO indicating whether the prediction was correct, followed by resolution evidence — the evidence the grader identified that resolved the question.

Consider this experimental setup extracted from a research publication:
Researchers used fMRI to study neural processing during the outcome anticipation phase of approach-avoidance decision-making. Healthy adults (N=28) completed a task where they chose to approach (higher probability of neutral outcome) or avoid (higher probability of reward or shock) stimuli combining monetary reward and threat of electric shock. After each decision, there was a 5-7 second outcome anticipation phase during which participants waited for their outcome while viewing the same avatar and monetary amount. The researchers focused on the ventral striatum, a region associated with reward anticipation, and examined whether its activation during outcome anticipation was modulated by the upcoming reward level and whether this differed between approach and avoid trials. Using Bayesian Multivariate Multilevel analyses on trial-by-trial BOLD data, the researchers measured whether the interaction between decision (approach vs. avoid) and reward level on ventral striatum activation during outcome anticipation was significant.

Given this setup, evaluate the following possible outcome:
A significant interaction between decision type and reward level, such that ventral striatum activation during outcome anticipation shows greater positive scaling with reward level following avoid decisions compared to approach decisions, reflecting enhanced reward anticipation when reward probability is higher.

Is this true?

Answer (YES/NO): NO